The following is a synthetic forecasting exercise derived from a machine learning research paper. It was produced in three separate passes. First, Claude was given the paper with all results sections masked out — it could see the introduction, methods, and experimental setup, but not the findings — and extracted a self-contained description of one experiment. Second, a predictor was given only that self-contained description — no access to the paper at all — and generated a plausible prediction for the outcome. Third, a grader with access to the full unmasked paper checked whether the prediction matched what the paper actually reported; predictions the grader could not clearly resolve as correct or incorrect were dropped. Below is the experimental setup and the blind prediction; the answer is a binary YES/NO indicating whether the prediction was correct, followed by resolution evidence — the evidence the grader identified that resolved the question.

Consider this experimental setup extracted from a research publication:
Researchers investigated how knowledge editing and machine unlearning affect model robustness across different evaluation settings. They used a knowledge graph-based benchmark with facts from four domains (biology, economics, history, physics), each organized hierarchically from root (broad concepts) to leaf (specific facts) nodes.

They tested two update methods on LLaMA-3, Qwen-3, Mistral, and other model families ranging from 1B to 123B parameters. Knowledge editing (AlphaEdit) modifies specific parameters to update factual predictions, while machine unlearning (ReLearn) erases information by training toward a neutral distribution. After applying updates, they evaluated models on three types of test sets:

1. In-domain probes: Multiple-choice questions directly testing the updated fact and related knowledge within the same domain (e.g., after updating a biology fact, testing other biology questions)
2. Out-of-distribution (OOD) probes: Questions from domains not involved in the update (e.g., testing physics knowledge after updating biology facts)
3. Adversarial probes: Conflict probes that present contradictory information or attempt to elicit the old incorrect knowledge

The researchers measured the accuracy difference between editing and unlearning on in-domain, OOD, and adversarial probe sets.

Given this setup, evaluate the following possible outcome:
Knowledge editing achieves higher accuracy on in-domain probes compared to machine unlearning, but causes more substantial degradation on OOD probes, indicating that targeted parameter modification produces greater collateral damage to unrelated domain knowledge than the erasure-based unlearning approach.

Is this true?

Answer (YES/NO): YES